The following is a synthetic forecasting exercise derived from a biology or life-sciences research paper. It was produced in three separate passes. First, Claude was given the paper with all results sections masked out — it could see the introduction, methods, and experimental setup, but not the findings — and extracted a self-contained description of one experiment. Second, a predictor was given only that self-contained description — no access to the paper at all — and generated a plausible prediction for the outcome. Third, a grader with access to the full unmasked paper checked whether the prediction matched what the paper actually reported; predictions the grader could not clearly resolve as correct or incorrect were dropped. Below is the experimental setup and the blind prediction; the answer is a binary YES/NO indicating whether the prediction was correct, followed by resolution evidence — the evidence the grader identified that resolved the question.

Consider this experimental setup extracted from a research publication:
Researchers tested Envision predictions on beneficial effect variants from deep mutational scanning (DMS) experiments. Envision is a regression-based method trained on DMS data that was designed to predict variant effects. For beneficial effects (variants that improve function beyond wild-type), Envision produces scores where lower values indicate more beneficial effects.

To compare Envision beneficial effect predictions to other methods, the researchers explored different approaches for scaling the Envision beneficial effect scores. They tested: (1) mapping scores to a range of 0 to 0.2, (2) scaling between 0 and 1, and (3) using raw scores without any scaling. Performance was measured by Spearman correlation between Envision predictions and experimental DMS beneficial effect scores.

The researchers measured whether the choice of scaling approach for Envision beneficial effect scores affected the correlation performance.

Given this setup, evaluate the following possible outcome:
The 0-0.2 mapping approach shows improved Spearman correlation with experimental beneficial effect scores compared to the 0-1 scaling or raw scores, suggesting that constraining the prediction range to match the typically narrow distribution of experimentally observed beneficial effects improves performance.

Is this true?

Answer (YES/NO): NO